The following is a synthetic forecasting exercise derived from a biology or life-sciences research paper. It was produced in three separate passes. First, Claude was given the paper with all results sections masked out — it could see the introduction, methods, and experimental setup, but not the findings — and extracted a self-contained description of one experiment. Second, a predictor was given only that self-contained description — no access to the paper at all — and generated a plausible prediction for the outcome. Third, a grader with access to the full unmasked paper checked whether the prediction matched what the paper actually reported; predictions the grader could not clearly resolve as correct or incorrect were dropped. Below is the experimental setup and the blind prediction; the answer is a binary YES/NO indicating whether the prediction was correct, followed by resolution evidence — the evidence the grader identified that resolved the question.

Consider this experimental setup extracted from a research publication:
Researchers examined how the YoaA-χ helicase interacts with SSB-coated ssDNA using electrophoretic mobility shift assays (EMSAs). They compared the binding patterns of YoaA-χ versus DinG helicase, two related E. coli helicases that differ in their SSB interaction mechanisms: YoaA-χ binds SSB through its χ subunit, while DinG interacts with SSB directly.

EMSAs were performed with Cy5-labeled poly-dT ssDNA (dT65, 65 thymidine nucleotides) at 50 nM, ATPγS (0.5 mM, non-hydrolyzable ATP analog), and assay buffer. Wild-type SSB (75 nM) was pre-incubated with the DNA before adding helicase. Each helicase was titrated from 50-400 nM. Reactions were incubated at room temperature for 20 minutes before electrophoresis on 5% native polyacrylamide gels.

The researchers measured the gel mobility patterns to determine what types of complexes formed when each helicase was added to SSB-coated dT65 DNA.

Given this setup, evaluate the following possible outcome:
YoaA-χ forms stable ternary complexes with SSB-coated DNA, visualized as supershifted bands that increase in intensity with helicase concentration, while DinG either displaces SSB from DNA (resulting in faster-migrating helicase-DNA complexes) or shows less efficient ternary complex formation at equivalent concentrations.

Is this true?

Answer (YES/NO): YES